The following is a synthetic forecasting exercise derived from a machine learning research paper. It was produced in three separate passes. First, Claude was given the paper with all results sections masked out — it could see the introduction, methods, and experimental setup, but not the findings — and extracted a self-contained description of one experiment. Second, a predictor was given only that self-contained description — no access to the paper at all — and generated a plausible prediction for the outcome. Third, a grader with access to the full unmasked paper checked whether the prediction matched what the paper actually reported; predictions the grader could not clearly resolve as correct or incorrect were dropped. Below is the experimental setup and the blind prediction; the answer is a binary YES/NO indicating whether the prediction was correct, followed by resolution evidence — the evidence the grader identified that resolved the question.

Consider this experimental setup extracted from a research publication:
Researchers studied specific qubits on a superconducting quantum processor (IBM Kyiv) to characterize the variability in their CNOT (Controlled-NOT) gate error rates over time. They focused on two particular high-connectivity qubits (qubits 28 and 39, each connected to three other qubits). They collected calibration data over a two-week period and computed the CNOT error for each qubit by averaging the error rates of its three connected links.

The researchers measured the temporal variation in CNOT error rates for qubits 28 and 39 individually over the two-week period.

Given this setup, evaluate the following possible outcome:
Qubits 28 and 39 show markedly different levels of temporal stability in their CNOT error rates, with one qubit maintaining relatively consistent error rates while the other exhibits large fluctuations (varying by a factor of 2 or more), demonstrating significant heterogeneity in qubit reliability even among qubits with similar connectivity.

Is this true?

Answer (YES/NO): NO